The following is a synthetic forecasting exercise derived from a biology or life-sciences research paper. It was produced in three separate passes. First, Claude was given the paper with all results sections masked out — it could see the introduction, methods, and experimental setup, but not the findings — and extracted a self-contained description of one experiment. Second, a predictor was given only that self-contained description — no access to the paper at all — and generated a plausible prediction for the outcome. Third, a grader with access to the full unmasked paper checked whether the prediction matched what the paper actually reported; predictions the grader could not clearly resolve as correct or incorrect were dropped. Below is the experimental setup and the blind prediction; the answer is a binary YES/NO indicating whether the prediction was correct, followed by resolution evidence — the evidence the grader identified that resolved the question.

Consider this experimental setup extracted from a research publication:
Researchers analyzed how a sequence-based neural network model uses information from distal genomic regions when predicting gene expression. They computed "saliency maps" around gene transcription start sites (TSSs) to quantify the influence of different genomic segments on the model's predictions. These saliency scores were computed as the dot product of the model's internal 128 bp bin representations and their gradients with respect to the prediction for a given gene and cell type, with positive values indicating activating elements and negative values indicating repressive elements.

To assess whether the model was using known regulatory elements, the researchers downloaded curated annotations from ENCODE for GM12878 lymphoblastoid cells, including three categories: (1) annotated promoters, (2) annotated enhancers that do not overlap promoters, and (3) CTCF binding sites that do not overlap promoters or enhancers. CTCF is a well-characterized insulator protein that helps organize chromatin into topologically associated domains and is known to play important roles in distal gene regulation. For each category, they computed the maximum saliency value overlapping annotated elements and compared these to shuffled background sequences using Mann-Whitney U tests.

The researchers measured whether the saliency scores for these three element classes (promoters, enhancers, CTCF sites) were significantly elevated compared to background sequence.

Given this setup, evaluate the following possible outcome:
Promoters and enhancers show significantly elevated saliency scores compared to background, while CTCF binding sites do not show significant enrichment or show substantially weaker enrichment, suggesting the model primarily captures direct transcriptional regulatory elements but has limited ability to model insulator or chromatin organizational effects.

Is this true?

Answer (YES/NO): YES